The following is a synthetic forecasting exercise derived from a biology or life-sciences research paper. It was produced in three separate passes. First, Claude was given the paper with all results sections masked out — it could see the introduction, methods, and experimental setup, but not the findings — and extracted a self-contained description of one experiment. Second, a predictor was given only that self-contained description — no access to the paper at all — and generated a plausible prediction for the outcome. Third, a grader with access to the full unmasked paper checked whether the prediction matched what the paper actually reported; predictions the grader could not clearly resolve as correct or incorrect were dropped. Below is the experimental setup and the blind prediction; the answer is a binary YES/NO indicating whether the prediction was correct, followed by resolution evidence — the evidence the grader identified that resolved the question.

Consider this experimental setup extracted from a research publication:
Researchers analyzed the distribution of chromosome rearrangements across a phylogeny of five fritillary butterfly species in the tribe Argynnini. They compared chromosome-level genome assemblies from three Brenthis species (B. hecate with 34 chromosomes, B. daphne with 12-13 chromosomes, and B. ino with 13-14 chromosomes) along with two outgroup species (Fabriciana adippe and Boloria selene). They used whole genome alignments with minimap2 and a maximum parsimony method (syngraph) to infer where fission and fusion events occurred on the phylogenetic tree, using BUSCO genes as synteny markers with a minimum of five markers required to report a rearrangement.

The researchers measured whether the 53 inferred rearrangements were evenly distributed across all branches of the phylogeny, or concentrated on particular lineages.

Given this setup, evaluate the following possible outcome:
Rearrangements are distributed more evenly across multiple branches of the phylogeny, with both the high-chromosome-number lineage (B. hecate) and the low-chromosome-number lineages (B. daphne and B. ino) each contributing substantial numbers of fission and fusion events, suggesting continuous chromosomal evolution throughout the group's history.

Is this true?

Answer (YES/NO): NO